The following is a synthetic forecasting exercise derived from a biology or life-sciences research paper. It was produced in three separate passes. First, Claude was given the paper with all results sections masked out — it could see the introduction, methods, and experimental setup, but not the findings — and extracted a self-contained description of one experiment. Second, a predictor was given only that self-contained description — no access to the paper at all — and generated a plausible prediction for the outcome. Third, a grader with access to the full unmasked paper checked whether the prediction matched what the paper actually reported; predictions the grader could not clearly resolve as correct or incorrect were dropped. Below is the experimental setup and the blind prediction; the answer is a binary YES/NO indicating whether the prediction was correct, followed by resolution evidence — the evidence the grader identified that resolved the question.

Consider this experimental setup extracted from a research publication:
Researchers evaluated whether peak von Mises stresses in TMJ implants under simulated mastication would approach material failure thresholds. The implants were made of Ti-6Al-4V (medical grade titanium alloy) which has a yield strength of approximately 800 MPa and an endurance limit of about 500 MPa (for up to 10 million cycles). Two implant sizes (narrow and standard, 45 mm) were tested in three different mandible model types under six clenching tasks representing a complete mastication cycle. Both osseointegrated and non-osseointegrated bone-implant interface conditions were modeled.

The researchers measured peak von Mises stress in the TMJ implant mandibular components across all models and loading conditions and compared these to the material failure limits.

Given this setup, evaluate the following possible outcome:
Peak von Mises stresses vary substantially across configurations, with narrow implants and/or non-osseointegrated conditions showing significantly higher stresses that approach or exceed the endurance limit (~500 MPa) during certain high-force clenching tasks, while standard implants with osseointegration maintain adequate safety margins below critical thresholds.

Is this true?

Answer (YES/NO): NO